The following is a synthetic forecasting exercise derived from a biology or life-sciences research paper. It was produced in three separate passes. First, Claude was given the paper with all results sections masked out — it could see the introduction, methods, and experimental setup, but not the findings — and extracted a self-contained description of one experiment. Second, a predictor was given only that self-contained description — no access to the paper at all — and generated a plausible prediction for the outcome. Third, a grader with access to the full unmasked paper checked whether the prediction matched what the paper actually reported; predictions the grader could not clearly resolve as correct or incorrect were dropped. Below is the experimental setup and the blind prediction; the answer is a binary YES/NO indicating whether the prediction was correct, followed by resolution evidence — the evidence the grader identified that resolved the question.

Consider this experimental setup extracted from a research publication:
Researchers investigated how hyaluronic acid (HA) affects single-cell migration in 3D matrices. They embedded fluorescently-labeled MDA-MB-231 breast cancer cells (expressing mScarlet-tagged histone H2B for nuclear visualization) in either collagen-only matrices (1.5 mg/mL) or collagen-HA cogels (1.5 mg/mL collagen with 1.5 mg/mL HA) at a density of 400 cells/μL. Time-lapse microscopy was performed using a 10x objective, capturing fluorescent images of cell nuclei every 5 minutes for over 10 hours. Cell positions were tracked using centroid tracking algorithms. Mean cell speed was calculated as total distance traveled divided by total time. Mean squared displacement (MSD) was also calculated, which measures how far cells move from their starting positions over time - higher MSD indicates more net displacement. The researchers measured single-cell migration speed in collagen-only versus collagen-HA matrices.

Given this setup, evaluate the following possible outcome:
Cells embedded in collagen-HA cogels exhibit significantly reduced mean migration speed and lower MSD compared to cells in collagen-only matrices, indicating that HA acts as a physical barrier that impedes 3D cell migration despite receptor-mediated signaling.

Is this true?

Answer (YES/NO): YES